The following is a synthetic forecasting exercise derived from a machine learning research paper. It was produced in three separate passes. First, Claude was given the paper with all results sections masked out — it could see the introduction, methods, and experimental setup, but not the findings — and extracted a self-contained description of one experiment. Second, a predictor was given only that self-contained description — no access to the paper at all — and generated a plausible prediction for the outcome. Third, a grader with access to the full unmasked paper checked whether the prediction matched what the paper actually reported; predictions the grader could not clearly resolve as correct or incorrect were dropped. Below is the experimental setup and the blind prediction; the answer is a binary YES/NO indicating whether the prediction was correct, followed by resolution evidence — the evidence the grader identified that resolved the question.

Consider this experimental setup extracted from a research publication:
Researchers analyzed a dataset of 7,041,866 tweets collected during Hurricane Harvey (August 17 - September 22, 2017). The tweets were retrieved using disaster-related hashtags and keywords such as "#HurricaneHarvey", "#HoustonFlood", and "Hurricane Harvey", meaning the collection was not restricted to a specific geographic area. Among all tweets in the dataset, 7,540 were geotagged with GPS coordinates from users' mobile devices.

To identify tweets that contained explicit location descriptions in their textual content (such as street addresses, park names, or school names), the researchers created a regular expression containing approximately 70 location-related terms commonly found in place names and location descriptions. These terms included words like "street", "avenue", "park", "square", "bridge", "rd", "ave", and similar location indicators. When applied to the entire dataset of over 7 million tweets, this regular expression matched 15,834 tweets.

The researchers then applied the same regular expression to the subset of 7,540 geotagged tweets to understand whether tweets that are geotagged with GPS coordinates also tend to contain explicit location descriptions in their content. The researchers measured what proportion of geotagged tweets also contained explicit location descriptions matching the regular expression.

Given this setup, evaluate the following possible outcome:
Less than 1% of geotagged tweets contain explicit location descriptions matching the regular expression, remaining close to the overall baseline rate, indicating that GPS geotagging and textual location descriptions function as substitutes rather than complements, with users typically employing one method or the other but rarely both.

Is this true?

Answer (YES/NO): NO